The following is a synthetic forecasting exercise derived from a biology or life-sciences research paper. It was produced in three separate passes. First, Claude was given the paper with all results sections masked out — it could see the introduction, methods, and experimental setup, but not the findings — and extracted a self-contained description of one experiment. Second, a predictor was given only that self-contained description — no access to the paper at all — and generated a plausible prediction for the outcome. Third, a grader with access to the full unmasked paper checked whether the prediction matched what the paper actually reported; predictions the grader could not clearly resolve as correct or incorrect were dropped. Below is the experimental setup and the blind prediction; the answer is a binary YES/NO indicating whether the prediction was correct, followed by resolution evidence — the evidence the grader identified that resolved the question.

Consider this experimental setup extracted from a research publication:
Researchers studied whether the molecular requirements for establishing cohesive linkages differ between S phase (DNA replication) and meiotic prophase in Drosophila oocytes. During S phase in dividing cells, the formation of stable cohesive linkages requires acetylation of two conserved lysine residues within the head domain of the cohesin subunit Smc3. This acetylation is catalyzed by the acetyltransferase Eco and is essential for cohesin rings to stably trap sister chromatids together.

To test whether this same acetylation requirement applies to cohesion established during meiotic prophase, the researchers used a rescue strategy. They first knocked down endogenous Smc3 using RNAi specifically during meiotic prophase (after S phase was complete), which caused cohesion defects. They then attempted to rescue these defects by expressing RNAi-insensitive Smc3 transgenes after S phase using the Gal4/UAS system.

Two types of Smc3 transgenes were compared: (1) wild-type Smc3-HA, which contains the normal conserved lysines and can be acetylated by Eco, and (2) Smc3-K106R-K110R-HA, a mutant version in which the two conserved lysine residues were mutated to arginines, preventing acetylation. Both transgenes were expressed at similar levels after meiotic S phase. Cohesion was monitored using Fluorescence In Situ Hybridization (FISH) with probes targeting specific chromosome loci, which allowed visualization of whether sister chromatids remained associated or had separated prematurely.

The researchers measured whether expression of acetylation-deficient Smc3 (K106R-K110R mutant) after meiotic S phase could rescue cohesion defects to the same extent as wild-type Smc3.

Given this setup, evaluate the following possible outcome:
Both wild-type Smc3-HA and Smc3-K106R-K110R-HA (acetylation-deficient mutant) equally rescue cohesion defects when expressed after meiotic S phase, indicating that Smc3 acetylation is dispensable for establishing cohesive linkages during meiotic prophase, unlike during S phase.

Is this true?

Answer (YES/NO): YES